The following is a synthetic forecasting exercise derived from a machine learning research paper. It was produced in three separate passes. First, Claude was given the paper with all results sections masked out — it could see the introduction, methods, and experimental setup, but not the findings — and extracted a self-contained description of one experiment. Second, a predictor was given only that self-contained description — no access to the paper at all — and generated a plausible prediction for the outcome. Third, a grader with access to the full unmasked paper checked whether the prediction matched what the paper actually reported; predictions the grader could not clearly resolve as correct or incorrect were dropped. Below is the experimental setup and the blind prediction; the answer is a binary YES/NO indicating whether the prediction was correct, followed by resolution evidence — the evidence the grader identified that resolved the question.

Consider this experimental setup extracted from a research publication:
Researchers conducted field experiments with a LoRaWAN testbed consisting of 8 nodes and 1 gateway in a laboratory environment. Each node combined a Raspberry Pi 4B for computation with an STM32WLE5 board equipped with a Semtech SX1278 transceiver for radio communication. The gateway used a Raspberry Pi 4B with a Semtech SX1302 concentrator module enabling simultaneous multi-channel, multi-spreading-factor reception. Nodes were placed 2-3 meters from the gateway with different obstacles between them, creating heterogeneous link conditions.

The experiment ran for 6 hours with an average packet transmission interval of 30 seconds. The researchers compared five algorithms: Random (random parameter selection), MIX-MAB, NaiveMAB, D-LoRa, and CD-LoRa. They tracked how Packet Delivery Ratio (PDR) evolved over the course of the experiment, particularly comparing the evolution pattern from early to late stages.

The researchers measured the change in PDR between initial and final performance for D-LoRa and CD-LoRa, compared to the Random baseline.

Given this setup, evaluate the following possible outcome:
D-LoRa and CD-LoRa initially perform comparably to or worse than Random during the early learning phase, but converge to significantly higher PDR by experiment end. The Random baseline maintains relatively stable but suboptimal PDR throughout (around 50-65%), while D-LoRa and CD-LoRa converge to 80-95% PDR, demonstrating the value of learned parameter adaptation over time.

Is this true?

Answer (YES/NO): NO